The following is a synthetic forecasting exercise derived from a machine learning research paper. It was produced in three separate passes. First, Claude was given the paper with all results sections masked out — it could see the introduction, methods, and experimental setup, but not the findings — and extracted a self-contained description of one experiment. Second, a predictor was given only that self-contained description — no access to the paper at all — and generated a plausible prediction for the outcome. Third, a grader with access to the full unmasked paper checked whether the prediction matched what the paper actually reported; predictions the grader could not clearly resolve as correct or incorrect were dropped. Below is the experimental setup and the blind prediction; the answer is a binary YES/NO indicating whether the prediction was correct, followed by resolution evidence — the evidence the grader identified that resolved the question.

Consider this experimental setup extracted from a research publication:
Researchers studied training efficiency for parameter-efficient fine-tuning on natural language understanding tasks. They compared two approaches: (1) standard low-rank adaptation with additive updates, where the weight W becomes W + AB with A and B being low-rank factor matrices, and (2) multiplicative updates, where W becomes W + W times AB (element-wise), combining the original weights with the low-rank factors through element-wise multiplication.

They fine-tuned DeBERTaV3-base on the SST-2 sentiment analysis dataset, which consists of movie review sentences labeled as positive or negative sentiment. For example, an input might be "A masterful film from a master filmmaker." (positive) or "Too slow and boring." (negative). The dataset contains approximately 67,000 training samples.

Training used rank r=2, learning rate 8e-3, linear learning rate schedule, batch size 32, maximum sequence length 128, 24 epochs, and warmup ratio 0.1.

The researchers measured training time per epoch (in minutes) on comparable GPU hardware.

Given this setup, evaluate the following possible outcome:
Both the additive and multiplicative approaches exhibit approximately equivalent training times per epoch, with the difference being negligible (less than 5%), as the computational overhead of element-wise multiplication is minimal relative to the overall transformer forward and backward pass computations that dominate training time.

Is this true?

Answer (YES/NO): NO